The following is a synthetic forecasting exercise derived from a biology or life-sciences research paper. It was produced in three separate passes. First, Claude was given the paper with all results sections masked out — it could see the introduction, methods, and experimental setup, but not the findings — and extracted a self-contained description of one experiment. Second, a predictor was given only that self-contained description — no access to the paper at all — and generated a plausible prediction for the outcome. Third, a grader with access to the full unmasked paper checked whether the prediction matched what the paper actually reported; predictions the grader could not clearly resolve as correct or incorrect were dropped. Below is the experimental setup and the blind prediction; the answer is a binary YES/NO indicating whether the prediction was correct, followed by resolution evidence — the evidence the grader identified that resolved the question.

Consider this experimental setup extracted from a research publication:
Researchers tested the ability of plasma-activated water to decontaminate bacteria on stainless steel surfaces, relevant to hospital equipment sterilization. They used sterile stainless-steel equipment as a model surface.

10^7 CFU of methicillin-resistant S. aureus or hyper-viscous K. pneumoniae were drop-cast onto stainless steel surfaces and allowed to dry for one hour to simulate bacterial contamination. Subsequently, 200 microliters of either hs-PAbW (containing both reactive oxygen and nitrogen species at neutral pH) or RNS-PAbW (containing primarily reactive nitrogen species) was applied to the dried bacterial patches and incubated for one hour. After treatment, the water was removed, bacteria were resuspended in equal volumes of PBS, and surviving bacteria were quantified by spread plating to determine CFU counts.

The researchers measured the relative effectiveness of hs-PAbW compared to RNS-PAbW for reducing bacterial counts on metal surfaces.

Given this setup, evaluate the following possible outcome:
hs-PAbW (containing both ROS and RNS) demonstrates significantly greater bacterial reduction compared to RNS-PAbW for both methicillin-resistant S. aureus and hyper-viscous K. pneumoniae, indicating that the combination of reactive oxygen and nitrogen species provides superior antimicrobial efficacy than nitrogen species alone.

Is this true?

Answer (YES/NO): NO